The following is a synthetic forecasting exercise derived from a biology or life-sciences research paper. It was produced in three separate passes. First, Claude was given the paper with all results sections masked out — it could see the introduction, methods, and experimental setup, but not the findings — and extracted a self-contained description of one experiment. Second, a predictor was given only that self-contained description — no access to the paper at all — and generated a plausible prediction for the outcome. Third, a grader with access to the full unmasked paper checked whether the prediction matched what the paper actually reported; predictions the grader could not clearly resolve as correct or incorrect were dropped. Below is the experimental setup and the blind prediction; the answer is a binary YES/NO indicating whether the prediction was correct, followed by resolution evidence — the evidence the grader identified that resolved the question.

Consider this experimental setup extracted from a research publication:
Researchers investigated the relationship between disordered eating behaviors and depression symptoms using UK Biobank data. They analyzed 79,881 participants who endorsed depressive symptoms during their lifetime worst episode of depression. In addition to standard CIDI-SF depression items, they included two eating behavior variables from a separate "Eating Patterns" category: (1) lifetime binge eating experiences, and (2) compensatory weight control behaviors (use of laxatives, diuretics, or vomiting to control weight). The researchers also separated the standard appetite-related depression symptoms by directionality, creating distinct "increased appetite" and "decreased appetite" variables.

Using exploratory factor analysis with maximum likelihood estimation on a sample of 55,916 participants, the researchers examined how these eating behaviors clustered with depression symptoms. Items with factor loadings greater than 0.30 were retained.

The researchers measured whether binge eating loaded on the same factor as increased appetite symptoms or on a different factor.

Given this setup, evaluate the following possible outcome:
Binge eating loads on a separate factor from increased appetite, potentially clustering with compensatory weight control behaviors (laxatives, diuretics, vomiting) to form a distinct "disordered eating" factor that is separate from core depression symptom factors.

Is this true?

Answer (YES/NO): NO